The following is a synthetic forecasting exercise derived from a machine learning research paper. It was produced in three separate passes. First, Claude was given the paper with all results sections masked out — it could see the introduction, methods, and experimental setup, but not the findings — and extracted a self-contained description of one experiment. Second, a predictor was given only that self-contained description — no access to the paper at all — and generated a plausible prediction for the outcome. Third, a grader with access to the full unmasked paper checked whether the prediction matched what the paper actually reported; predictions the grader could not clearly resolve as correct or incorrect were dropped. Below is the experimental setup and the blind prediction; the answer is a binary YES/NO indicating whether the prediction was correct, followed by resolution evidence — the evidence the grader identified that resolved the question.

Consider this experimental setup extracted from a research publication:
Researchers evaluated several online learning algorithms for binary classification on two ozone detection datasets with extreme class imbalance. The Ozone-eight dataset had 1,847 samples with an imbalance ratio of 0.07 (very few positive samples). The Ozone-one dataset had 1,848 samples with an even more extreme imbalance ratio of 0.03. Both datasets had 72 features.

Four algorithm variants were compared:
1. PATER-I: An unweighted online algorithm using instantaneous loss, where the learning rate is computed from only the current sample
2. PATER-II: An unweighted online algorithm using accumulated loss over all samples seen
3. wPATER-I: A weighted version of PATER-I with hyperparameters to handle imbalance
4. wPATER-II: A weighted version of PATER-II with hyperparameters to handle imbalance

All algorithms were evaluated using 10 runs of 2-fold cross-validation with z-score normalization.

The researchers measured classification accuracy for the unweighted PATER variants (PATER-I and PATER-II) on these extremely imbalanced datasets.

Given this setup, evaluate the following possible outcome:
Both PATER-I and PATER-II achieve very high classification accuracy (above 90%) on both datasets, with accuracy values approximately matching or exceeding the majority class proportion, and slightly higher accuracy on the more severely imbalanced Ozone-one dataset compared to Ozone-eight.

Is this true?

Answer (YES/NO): NO